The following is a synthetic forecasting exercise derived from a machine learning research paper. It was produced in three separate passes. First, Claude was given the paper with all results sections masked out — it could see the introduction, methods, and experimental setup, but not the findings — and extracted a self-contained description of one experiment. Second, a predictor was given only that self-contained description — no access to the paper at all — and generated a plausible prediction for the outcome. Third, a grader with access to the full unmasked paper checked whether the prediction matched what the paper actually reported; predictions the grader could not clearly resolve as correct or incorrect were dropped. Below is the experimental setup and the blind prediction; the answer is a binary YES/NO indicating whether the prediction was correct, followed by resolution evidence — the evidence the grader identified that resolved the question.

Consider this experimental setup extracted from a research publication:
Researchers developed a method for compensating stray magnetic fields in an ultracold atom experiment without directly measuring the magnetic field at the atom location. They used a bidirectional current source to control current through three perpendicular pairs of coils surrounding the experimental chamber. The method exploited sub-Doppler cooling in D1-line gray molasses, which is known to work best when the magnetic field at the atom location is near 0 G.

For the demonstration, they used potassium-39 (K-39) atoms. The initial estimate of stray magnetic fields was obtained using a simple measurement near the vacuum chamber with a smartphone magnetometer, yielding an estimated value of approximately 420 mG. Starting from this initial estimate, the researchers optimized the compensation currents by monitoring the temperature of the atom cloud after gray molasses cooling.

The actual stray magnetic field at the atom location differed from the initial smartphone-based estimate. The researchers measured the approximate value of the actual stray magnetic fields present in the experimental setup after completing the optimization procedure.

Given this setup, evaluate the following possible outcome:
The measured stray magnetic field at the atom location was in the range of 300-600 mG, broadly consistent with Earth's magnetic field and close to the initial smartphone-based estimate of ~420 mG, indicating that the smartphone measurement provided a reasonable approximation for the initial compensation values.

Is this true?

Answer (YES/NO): NO